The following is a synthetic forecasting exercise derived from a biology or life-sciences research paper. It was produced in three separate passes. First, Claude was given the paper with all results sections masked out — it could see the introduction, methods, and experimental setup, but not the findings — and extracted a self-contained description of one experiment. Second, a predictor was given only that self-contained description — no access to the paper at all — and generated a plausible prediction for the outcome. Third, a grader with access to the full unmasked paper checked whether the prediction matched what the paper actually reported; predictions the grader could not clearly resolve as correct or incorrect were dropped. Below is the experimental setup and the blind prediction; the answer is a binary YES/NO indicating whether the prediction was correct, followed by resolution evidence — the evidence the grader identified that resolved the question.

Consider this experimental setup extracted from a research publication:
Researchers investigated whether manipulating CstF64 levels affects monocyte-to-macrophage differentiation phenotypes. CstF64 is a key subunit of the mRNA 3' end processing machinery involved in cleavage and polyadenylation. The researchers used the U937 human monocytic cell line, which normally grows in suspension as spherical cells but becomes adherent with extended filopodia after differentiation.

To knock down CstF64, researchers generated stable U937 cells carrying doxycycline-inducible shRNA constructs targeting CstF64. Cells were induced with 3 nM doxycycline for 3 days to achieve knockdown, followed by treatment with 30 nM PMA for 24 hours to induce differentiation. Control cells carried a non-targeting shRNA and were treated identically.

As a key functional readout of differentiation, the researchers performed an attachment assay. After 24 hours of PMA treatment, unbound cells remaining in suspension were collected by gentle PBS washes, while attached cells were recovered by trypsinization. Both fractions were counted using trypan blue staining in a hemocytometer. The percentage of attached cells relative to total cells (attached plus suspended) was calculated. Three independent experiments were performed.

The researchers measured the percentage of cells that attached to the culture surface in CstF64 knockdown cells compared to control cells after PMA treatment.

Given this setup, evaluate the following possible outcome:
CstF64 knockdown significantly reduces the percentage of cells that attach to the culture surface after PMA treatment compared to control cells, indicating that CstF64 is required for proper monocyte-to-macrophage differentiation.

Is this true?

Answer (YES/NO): YES